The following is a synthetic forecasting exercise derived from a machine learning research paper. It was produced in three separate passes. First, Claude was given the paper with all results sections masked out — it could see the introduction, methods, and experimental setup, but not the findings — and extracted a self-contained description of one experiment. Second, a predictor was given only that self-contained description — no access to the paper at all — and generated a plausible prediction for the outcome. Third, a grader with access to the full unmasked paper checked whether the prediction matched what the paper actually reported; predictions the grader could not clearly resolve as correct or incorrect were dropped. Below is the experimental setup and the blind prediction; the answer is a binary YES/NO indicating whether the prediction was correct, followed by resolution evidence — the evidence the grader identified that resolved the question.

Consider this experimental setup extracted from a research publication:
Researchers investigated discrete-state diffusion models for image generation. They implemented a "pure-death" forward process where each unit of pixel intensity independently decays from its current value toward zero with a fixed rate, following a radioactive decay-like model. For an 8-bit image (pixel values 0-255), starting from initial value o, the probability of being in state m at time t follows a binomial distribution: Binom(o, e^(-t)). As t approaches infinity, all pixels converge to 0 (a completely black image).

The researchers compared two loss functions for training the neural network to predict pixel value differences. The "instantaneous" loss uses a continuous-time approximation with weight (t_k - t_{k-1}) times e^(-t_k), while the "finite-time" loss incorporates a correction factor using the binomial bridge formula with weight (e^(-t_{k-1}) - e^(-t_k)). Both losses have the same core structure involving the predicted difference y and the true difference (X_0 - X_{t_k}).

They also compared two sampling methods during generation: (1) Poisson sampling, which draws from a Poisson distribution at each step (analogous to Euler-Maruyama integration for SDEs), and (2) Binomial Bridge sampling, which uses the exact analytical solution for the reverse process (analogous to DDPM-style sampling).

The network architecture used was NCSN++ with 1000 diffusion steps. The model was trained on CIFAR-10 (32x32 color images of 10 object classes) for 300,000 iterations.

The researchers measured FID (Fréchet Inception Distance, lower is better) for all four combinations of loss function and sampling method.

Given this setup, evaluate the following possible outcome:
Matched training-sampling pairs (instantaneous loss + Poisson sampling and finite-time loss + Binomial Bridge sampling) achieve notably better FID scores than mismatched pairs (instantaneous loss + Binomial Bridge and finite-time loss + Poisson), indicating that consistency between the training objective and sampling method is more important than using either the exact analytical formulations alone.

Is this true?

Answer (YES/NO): NO